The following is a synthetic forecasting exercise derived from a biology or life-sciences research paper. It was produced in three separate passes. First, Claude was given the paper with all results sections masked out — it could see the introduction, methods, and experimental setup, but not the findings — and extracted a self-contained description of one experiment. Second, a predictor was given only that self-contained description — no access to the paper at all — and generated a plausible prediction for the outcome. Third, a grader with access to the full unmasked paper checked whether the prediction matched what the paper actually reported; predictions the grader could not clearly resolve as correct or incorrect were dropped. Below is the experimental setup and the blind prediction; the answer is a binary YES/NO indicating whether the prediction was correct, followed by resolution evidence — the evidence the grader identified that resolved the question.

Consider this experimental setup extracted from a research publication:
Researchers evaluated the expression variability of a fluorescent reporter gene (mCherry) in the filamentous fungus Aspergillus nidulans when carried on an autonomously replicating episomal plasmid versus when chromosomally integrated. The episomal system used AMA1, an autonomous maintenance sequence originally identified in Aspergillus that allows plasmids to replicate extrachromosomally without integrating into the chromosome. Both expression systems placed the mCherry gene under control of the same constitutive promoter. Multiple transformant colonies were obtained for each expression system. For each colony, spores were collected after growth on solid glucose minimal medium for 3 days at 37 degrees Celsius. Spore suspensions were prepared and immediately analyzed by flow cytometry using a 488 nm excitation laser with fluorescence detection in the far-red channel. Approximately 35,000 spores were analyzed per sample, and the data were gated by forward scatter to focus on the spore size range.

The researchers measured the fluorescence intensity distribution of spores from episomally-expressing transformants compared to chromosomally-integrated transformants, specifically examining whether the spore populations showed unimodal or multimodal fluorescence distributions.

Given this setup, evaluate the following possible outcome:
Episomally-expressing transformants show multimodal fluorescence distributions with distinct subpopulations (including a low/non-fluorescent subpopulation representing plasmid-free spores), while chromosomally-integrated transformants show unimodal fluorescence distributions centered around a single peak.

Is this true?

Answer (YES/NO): YES